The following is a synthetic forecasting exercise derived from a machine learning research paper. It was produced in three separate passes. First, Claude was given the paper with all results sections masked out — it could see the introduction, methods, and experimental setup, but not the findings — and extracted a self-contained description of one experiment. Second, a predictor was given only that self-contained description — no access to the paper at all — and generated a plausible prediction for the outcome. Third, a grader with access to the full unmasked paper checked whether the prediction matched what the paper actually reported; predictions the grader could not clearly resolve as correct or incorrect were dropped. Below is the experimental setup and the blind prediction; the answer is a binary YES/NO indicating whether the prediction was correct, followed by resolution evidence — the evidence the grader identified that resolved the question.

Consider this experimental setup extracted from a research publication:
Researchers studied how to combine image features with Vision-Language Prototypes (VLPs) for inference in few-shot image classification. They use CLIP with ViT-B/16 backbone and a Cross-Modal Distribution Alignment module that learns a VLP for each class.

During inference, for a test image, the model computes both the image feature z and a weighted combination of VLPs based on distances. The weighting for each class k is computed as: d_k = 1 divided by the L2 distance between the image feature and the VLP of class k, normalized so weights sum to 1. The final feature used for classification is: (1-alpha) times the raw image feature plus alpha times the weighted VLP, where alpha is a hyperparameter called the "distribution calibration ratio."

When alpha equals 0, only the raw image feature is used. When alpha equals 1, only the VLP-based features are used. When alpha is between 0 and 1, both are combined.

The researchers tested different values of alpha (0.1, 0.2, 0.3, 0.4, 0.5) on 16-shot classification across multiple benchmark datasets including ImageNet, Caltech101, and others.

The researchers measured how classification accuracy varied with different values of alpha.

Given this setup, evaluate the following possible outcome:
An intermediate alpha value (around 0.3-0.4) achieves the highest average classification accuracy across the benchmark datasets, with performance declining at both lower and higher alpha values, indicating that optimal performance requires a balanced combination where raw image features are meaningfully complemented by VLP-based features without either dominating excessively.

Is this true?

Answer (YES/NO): NO